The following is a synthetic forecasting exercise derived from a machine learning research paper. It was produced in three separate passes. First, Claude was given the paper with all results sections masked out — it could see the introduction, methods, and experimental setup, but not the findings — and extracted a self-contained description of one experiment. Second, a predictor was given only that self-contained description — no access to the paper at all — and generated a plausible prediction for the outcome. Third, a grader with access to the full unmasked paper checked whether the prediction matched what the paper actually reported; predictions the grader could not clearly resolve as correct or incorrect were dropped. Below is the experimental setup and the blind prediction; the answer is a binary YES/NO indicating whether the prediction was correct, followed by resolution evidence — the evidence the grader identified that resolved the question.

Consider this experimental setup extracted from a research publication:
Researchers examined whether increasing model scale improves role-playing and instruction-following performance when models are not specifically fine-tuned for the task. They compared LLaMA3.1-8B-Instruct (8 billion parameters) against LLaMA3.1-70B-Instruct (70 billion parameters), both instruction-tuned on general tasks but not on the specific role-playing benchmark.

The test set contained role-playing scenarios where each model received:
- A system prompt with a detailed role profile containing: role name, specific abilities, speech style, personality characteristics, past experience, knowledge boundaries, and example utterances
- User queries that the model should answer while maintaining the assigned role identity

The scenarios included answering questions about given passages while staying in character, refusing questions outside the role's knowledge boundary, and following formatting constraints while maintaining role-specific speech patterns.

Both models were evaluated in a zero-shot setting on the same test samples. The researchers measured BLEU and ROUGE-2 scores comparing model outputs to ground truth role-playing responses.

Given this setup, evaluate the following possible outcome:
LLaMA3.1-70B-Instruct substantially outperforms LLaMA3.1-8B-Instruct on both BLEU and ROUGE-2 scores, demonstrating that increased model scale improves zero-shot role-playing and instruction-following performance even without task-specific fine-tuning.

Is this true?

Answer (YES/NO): NO